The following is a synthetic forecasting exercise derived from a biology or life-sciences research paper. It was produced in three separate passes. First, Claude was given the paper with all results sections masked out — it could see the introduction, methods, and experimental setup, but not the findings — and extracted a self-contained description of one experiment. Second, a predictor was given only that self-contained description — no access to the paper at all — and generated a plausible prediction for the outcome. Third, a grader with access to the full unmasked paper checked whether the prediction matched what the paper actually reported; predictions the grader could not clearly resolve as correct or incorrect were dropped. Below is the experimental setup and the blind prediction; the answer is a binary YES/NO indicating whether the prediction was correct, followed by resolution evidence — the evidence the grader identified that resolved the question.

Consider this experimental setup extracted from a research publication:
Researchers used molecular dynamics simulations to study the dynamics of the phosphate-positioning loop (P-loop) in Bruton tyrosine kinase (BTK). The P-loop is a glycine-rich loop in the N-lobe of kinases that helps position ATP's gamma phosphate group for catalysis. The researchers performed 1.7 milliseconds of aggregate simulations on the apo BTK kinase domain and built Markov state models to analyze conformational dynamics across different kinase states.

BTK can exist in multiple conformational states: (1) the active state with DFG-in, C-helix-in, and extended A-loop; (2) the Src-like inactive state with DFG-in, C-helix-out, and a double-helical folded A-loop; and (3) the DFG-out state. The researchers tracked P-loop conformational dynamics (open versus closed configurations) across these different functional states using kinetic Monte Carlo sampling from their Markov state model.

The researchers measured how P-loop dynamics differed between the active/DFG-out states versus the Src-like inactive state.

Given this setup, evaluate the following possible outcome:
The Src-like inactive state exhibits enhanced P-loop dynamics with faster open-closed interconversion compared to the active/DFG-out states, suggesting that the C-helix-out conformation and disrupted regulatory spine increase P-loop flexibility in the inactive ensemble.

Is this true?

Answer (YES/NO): NO